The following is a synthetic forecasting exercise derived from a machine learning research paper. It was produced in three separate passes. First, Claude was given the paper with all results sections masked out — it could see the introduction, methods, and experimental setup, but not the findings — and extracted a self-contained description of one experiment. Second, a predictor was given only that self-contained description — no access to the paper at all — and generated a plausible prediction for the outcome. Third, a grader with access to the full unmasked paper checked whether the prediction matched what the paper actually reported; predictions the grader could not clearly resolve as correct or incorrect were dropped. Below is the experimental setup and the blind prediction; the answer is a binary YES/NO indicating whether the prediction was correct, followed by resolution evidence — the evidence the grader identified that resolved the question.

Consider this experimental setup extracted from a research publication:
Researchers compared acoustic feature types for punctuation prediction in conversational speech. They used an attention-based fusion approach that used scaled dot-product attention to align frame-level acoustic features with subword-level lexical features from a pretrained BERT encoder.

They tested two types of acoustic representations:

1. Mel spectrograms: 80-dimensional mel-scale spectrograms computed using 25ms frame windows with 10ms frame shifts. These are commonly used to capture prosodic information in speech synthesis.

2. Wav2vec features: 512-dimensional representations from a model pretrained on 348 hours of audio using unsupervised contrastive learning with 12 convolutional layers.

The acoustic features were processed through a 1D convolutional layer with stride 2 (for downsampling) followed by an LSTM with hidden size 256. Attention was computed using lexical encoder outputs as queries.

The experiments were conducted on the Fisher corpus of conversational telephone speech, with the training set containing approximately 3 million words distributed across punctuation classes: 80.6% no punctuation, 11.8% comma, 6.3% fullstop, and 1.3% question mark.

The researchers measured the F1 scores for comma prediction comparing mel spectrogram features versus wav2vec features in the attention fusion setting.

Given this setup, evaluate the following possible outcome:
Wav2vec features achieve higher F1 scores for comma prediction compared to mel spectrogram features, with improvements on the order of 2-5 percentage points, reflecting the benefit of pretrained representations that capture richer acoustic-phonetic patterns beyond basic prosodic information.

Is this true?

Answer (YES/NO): YES